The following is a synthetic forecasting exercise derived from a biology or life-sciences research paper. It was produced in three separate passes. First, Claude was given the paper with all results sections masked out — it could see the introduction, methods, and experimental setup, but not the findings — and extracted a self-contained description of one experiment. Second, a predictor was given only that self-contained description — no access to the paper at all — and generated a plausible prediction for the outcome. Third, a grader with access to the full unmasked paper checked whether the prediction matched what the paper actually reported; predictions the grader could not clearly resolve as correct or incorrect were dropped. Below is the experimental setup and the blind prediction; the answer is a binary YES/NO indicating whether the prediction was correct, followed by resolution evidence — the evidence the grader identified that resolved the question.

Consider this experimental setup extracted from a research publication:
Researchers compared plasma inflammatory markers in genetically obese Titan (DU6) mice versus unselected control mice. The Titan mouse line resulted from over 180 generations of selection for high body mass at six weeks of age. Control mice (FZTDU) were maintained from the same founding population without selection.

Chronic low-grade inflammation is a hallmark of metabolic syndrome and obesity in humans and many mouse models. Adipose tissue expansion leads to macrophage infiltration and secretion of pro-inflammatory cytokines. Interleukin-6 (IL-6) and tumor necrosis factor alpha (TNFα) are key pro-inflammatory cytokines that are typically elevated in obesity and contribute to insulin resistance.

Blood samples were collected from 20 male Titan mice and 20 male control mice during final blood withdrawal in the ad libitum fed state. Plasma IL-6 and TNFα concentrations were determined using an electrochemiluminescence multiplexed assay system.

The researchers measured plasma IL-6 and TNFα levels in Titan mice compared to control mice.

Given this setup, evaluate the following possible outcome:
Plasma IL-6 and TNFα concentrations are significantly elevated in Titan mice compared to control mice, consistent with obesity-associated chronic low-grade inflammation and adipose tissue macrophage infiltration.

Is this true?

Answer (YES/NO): YES